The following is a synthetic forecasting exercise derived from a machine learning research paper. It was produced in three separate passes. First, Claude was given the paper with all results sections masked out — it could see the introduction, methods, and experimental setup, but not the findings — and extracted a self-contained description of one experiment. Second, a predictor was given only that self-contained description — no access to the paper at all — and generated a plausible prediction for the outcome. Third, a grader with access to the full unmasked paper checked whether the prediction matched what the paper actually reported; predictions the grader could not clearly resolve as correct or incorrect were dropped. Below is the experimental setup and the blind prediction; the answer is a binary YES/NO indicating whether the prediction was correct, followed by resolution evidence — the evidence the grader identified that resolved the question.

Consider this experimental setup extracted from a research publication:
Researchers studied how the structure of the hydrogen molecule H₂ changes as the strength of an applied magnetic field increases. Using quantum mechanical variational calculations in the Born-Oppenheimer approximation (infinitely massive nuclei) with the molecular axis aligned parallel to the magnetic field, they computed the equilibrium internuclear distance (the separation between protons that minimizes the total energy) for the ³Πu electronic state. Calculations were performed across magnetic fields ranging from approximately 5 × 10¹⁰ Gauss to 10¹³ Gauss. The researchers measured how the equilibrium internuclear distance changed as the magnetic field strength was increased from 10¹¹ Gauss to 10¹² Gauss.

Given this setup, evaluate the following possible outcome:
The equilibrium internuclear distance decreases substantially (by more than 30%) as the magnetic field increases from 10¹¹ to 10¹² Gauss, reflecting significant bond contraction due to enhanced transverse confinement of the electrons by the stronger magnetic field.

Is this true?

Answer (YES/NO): YES